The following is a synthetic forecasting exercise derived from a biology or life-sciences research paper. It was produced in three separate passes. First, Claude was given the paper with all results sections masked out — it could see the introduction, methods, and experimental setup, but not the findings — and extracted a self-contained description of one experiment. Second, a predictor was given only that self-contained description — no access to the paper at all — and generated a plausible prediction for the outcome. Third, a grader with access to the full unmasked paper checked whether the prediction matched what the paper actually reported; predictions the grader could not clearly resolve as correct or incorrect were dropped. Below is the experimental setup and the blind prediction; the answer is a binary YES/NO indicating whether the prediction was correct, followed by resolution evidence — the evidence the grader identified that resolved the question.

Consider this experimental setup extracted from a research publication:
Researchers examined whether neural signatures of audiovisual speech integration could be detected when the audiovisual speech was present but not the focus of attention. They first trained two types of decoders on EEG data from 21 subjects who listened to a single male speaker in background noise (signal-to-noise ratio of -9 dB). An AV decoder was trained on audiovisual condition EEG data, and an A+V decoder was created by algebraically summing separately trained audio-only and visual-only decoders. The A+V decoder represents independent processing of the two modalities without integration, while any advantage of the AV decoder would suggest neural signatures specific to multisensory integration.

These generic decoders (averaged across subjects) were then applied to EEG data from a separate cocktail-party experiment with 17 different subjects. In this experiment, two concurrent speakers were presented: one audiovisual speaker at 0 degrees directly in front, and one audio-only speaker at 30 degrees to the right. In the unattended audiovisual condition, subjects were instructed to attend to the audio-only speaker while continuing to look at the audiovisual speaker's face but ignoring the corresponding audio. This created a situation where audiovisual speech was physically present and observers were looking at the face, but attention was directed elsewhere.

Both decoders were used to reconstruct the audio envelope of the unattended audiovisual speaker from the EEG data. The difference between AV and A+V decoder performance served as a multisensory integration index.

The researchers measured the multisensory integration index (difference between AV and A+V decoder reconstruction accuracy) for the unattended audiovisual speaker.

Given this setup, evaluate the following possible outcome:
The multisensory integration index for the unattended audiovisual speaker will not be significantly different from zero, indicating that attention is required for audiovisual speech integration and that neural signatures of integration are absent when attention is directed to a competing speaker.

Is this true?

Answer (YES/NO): NO